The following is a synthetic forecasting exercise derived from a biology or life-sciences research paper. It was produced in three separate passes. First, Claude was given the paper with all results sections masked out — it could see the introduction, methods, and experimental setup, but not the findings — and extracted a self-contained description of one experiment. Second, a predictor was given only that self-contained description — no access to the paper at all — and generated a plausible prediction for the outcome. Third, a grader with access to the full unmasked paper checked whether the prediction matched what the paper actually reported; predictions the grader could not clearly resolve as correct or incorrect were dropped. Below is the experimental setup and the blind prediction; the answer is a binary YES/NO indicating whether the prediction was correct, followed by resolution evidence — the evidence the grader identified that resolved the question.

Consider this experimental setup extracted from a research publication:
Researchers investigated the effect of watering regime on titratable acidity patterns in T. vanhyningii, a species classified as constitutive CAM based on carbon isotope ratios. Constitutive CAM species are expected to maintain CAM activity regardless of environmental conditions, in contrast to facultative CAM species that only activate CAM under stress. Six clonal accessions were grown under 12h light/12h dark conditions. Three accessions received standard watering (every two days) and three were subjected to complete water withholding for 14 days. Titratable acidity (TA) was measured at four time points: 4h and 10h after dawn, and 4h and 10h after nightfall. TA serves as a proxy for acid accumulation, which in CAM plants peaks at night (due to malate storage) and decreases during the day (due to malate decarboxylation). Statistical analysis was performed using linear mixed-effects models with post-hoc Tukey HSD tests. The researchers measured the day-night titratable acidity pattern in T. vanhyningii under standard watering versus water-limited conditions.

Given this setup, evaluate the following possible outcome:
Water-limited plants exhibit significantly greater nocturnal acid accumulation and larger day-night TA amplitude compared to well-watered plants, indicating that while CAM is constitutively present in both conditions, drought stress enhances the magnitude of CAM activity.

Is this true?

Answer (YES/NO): NO